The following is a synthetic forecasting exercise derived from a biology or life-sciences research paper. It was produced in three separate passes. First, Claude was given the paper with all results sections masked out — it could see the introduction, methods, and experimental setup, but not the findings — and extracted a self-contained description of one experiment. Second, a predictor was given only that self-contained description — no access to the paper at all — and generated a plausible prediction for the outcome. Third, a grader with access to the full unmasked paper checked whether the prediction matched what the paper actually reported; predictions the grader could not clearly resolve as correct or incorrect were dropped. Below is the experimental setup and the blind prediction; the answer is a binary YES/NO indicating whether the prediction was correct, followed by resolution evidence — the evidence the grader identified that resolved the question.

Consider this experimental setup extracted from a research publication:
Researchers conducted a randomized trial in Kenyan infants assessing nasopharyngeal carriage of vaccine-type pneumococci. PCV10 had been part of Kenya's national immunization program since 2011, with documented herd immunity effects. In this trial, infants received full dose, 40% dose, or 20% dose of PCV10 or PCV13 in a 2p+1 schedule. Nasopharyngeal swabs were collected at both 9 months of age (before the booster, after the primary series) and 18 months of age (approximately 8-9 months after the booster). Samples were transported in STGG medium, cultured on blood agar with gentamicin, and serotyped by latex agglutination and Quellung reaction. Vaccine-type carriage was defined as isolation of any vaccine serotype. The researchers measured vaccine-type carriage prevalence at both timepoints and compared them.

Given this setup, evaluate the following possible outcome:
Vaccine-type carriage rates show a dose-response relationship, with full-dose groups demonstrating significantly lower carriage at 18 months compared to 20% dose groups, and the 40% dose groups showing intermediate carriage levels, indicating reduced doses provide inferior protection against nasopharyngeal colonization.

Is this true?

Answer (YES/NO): NO